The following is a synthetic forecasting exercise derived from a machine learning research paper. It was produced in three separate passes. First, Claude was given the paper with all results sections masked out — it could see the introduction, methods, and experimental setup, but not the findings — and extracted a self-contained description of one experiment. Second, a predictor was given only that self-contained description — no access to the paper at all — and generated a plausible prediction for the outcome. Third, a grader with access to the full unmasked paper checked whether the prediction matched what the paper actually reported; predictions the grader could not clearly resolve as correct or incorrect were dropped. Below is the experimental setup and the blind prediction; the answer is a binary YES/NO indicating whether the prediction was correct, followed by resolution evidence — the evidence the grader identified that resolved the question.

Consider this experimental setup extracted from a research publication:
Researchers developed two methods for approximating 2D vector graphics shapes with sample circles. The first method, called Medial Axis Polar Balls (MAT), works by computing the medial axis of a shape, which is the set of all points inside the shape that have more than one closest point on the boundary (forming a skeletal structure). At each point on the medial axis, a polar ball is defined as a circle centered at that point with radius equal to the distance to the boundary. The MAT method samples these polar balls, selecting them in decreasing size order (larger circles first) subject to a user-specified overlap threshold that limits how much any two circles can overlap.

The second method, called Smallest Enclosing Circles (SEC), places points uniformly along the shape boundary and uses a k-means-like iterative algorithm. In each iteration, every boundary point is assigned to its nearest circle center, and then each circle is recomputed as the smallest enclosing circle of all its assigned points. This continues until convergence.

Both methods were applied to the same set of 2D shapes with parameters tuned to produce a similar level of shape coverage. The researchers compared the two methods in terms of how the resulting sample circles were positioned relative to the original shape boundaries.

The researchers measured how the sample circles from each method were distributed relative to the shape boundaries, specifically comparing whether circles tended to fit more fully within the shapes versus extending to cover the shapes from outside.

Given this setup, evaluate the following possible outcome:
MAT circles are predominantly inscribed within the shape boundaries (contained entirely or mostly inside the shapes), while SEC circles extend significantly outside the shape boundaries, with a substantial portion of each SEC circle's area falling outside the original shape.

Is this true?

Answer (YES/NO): NO